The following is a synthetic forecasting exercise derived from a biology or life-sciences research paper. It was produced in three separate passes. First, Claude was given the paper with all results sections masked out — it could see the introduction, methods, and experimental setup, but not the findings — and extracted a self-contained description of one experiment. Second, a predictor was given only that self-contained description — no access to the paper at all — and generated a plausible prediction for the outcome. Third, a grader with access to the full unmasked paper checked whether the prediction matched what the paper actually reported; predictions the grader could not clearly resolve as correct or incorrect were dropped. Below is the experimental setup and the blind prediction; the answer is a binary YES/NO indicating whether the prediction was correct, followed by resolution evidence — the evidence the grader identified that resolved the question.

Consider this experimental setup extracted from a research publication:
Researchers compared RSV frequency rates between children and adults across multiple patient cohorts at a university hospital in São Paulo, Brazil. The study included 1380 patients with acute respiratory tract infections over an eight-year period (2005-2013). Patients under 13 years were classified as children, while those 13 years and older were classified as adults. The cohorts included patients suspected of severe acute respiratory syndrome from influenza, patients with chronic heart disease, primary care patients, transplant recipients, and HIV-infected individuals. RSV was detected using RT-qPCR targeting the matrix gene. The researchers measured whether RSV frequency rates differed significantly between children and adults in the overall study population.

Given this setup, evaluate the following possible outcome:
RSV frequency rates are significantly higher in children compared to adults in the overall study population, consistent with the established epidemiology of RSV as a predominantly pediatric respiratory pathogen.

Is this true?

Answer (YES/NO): YES